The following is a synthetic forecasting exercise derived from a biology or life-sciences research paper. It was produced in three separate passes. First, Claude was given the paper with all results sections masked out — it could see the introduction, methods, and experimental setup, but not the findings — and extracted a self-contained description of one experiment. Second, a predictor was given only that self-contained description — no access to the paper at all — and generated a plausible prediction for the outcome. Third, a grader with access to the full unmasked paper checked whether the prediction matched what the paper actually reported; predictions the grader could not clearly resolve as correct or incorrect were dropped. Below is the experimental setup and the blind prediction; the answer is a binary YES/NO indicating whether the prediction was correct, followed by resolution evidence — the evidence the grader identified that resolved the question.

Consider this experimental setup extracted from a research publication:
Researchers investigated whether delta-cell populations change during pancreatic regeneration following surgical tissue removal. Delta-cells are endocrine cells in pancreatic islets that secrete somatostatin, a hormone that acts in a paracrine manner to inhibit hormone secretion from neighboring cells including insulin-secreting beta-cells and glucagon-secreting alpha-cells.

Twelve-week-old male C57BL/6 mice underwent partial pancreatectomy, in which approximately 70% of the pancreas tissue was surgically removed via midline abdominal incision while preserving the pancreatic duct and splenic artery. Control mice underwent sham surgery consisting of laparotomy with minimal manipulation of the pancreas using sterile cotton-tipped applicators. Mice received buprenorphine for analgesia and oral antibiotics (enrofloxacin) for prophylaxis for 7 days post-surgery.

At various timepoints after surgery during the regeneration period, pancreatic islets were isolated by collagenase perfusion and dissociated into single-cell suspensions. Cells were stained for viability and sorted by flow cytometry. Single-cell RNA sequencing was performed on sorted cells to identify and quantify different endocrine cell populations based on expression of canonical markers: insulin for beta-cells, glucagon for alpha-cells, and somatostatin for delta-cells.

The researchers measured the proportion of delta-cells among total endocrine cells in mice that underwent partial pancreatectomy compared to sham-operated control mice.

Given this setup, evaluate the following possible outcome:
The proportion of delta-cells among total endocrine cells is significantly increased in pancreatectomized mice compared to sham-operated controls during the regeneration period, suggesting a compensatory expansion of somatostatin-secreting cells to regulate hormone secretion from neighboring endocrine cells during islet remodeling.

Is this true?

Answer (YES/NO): YES